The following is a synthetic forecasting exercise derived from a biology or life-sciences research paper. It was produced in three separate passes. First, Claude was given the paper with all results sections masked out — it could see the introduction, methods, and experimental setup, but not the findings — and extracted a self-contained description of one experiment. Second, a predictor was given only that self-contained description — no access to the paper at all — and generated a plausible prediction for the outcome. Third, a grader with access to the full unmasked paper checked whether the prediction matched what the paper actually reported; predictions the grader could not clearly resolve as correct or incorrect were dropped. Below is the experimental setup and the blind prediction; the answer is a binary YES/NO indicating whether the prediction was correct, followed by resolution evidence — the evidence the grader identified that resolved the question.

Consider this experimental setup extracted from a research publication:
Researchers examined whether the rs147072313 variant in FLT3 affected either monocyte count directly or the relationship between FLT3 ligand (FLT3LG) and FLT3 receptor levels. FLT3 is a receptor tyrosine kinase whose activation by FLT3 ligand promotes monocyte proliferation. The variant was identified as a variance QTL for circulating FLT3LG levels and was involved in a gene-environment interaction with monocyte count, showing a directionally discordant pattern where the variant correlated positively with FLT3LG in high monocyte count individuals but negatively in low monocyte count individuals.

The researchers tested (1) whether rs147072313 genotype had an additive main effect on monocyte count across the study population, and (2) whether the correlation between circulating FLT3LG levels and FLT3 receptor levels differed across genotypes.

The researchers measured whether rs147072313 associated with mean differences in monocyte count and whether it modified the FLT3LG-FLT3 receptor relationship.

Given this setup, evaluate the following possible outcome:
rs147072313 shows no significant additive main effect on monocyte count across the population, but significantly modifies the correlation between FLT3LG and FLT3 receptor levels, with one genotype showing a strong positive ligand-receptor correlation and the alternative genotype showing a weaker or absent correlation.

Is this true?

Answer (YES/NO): NO